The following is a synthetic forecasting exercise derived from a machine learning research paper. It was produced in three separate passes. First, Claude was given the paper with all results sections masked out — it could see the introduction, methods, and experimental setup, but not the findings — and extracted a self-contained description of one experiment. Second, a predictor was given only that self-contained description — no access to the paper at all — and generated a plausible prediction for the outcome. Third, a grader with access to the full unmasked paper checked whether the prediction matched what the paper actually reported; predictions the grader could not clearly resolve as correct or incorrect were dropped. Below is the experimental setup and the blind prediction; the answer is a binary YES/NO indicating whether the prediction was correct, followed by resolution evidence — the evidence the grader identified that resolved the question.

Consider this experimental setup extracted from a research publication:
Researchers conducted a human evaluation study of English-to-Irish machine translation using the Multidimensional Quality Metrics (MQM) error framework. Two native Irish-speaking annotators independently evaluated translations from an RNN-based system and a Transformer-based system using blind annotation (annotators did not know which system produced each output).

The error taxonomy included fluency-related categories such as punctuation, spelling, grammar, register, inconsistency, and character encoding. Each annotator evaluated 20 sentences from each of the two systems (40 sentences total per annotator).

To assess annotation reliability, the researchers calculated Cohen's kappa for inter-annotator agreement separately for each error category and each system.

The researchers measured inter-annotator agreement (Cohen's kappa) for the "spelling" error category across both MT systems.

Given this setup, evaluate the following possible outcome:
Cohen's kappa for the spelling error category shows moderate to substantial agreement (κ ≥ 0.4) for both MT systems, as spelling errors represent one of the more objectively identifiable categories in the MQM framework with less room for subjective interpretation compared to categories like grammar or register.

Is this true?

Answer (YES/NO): NO